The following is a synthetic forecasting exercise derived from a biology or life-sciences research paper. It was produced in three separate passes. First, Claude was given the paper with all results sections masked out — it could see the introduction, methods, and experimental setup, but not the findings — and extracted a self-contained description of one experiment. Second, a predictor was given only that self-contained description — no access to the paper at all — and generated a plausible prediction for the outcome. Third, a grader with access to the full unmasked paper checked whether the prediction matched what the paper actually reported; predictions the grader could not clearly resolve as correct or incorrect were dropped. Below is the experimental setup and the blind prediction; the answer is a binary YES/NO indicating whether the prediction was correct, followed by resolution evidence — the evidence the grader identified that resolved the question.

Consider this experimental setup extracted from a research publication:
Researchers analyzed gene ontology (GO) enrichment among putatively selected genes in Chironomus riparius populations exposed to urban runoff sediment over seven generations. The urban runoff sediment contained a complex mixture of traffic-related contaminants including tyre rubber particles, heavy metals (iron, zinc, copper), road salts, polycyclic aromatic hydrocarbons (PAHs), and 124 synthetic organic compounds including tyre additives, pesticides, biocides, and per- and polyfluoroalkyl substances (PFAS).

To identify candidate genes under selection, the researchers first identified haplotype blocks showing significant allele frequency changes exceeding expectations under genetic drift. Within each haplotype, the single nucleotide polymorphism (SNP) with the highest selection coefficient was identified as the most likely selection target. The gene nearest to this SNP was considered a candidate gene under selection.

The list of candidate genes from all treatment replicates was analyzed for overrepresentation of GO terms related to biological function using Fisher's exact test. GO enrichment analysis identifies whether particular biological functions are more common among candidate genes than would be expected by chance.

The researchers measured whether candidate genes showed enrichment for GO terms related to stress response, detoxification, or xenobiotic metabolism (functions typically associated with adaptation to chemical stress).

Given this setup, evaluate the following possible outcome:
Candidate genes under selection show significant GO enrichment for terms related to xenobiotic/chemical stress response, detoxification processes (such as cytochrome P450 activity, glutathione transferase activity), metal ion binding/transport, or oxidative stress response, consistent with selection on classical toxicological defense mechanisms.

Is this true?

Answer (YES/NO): NO